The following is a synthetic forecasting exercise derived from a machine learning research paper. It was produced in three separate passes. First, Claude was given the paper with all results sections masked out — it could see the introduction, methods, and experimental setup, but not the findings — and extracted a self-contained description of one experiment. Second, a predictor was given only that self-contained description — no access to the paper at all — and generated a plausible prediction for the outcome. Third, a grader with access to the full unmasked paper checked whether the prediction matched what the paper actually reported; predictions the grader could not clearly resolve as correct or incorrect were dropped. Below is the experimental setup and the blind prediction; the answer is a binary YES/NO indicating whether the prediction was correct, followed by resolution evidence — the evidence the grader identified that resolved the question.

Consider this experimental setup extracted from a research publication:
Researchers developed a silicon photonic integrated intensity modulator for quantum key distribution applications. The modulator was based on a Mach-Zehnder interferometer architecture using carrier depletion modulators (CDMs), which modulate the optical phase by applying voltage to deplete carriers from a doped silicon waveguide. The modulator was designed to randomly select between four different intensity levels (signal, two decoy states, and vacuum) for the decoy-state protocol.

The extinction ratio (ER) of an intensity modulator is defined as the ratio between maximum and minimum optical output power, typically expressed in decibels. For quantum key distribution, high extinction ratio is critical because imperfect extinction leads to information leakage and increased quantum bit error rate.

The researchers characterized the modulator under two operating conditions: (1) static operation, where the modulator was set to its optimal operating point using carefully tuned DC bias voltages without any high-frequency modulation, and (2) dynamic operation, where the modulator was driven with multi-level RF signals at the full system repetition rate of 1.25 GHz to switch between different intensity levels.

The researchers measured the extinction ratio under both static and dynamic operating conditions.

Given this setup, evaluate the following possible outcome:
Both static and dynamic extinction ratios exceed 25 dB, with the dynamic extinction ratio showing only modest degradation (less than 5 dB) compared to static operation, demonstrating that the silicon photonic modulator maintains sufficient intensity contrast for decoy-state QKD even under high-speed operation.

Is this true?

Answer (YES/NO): NO